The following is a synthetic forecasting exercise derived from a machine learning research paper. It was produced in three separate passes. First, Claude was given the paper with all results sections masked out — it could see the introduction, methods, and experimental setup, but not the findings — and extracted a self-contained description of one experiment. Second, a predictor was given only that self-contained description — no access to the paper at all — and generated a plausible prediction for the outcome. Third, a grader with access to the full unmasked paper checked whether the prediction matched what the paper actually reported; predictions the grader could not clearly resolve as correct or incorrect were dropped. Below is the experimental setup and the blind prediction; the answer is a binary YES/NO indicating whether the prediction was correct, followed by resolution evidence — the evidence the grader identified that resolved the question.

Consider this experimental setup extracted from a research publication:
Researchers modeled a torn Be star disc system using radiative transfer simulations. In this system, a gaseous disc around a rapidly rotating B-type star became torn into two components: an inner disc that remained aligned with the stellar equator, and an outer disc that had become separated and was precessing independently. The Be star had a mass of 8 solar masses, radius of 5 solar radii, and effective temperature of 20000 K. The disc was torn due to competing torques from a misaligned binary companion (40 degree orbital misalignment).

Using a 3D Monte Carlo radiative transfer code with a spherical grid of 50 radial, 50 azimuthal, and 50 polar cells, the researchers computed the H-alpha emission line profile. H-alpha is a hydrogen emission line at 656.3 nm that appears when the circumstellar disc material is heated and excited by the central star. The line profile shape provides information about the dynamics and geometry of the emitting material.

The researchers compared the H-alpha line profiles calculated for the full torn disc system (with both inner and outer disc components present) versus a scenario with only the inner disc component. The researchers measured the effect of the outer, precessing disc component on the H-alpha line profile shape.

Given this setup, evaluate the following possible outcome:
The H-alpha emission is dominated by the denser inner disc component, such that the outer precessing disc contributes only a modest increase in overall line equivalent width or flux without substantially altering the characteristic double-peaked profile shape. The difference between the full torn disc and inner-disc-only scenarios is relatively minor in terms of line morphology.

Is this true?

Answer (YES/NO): NO